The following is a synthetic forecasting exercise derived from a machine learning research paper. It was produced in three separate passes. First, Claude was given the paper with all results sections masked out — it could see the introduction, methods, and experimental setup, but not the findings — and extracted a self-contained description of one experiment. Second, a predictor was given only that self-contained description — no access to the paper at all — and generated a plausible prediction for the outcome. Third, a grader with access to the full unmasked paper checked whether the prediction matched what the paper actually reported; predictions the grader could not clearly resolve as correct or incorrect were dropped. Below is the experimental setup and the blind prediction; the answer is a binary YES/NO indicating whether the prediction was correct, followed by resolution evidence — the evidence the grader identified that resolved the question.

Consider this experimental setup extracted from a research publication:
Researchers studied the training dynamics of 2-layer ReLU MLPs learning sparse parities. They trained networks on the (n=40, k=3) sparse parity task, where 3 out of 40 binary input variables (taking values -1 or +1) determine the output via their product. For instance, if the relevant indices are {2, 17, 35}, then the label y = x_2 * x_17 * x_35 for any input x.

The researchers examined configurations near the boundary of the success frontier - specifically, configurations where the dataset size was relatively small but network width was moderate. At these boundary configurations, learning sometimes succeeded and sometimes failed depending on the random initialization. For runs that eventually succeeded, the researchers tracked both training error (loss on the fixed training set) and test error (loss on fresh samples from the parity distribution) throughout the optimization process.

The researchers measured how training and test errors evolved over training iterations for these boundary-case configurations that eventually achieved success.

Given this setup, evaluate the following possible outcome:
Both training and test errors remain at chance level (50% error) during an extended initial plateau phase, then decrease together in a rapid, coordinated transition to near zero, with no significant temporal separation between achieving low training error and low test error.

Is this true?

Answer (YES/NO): NO